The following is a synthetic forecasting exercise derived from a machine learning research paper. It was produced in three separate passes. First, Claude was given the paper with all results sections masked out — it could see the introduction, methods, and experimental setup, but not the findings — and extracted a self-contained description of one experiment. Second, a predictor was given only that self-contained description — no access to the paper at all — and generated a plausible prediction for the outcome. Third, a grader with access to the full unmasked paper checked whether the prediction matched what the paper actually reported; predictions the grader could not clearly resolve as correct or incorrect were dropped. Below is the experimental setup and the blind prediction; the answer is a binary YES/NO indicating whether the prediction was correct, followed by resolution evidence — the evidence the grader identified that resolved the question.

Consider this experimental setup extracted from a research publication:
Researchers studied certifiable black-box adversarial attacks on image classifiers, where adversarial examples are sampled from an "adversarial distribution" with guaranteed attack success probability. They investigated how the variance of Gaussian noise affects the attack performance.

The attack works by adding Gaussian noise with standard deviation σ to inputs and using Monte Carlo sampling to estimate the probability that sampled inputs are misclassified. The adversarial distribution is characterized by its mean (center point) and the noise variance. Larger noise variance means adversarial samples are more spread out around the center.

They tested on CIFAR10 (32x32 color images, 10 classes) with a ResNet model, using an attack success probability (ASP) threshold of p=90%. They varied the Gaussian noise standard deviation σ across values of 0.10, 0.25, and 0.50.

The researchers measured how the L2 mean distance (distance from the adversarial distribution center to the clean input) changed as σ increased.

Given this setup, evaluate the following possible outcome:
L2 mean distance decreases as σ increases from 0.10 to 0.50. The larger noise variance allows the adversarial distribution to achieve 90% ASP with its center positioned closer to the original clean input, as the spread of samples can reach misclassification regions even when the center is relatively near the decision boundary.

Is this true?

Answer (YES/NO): YES